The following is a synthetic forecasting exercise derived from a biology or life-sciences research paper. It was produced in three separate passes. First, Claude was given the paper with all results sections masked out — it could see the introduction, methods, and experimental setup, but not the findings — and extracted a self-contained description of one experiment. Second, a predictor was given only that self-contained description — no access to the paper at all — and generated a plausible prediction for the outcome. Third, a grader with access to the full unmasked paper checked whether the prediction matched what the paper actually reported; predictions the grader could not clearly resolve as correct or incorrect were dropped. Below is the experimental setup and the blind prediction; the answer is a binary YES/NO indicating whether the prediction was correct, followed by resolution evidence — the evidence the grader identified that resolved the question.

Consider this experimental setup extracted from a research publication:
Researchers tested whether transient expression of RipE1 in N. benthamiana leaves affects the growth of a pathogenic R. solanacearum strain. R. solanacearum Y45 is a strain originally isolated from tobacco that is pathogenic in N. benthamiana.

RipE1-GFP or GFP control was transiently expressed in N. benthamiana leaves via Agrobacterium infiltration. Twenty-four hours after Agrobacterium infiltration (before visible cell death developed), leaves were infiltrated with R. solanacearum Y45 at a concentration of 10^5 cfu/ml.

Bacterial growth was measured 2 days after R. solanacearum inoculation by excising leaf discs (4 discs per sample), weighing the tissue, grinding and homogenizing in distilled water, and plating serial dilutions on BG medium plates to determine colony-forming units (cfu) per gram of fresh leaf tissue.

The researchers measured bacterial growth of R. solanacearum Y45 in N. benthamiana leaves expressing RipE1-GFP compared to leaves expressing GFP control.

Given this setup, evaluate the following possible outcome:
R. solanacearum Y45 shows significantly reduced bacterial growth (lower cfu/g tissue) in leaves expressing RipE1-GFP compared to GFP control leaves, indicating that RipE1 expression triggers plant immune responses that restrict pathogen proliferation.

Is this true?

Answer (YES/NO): YES